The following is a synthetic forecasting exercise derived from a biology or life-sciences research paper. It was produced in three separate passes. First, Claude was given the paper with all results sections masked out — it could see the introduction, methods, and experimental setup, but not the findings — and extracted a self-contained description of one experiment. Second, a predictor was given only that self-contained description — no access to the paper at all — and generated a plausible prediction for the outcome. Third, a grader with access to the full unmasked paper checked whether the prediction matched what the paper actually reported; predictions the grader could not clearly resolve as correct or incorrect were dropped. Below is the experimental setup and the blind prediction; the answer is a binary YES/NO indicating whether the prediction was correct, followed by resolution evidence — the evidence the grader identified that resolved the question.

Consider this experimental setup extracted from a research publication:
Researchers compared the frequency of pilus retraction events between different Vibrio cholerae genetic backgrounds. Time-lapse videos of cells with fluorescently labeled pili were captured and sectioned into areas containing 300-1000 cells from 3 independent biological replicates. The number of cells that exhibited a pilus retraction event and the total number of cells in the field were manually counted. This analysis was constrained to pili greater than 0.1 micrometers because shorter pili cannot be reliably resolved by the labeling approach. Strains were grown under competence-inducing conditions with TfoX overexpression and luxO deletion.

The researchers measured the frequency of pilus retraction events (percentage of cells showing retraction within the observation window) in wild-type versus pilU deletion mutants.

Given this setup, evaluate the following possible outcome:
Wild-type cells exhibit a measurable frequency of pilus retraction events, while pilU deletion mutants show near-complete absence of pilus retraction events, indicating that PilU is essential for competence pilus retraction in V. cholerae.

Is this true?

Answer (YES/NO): NO